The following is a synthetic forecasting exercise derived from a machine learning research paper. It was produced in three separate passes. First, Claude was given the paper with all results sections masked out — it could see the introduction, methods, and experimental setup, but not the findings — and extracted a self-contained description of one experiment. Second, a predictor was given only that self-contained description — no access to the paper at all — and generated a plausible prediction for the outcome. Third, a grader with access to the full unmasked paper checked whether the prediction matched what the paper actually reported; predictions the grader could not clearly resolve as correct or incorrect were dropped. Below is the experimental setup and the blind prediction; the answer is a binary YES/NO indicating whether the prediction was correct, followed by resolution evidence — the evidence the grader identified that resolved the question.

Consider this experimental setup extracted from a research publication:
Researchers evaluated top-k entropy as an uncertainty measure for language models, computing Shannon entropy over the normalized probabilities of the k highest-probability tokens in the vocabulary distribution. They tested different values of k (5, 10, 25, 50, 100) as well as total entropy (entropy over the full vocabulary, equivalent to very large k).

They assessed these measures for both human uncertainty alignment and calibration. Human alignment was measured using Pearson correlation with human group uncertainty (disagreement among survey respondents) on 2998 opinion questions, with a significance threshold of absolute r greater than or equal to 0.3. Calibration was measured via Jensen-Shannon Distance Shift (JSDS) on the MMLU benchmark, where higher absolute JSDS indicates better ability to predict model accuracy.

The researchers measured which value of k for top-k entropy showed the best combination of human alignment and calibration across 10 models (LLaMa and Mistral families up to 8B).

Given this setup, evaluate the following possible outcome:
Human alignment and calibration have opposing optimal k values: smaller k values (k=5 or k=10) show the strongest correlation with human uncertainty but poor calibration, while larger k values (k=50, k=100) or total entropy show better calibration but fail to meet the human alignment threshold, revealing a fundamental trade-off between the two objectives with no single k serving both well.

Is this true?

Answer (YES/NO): NO